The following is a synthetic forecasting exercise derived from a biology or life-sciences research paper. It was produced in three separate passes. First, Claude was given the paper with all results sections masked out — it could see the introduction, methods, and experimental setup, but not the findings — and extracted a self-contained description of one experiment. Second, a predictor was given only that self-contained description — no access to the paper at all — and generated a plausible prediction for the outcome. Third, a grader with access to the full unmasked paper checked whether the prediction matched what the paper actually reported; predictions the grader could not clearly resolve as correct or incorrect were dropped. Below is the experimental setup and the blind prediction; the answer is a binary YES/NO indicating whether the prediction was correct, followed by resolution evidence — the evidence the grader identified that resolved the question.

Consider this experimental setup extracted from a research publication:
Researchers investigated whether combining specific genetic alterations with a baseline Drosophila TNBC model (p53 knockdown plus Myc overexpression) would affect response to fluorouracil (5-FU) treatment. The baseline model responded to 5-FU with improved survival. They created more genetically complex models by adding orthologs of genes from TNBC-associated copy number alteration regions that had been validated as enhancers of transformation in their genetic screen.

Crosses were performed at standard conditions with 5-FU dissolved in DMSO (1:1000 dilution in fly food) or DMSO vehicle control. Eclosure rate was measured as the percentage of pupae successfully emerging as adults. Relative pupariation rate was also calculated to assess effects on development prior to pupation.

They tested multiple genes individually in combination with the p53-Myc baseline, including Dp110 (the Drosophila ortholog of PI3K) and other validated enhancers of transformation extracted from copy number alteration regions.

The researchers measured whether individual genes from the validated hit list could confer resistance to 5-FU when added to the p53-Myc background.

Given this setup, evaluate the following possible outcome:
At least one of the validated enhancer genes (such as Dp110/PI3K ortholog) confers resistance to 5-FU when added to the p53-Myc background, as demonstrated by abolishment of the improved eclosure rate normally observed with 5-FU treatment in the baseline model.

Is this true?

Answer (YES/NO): YES